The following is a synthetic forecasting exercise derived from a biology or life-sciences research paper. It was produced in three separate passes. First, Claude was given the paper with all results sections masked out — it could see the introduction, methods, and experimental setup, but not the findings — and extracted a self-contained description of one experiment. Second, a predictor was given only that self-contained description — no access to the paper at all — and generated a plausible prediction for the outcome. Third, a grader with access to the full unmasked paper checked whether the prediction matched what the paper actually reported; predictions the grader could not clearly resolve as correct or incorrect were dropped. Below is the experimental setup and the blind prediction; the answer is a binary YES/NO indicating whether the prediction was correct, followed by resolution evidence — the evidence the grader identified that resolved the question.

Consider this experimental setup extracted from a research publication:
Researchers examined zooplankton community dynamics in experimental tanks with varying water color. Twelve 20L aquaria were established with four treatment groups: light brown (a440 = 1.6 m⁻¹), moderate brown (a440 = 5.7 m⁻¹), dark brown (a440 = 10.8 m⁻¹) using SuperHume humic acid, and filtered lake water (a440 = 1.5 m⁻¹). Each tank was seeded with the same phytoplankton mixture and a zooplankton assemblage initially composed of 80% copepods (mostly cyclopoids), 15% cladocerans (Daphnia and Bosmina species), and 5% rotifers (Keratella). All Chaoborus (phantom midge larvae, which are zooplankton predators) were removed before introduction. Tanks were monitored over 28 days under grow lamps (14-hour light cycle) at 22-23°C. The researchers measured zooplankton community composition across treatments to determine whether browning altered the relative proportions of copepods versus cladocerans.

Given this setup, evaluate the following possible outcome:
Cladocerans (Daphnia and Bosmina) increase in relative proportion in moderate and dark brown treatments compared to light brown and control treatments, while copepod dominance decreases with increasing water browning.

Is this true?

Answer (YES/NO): NO